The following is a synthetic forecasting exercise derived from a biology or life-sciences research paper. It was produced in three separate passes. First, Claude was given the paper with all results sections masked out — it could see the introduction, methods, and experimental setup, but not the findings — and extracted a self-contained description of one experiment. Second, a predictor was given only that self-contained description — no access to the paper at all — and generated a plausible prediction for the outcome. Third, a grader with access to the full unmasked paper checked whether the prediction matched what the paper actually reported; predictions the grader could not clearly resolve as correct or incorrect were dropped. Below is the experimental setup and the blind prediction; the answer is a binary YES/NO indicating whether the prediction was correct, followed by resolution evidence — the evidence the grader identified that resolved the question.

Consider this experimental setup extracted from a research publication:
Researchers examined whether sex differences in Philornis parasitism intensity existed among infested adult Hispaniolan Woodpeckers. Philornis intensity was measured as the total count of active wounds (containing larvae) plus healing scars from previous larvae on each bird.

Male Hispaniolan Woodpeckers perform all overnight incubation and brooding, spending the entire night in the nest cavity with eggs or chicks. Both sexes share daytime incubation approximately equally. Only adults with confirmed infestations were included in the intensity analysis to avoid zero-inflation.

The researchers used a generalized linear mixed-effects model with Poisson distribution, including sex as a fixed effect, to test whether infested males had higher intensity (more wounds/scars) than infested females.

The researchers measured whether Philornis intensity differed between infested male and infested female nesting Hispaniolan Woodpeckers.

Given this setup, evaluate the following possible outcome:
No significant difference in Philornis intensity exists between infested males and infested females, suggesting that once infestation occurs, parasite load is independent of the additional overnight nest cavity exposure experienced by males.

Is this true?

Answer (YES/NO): YES